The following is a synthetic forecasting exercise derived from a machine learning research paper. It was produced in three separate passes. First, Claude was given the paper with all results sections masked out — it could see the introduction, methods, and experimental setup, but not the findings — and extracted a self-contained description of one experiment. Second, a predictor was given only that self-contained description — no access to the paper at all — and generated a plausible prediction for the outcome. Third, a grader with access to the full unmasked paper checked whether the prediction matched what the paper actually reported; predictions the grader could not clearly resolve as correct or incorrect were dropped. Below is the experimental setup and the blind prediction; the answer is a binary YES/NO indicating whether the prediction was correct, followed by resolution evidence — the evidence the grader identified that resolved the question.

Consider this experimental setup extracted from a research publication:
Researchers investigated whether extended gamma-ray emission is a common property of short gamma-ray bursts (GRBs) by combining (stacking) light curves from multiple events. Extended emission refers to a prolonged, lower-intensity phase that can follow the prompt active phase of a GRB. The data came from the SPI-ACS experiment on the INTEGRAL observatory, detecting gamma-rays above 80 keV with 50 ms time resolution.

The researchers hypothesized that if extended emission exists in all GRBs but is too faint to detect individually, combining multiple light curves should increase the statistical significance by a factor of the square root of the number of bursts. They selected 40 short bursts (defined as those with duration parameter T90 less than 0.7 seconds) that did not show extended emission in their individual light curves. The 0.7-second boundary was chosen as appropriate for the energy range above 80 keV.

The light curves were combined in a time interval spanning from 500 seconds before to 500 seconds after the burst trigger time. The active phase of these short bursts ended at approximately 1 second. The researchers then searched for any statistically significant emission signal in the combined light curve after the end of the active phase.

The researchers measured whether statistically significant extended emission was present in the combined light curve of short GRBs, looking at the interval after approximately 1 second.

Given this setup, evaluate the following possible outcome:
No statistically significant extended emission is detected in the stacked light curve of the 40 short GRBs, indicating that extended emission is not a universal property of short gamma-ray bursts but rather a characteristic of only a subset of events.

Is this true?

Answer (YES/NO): YES